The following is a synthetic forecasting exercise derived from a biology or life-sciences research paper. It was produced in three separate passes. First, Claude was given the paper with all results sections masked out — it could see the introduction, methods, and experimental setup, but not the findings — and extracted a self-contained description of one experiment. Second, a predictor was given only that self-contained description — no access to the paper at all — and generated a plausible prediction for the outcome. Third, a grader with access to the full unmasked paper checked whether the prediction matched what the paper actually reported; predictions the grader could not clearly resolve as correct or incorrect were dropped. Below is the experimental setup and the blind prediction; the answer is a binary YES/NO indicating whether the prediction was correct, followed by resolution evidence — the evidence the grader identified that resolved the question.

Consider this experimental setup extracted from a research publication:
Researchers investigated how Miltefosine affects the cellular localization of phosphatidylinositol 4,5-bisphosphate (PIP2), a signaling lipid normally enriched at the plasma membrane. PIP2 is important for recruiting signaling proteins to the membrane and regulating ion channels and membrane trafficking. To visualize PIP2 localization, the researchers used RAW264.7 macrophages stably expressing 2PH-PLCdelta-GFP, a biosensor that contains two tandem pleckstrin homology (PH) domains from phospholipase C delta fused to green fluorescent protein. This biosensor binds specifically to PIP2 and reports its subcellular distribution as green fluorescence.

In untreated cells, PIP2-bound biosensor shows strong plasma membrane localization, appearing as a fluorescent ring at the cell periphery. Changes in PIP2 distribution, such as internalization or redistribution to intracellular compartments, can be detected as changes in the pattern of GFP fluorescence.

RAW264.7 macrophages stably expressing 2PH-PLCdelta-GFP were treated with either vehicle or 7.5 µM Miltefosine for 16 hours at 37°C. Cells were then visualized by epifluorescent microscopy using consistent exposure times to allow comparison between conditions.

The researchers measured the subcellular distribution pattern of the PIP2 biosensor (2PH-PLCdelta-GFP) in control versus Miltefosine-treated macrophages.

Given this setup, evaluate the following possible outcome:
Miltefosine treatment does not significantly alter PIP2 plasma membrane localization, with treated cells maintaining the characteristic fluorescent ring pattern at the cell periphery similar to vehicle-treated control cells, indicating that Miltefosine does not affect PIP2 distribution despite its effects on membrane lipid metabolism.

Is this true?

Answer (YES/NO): NO